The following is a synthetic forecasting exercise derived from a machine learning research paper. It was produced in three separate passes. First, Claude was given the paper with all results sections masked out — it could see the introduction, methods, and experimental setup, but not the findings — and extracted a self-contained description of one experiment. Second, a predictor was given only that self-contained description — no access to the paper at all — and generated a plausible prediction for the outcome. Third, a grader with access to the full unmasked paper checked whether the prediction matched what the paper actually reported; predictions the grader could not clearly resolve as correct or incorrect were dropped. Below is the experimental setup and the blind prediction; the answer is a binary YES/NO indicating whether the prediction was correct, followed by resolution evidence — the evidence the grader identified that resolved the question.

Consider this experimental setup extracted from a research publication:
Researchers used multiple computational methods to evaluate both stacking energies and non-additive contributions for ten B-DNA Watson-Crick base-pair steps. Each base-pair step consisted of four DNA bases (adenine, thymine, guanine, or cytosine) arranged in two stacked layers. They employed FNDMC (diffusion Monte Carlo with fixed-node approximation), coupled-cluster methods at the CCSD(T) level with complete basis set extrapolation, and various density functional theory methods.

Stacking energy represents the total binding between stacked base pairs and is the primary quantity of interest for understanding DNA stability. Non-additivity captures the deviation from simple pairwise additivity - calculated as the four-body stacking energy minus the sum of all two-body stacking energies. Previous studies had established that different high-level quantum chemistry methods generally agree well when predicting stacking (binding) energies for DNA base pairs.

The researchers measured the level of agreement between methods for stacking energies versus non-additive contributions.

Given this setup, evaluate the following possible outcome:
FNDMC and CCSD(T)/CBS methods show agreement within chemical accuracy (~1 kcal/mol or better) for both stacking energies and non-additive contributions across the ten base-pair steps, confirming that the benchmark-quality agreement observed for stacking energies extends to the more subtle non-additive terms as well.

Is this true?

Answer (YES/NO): NO